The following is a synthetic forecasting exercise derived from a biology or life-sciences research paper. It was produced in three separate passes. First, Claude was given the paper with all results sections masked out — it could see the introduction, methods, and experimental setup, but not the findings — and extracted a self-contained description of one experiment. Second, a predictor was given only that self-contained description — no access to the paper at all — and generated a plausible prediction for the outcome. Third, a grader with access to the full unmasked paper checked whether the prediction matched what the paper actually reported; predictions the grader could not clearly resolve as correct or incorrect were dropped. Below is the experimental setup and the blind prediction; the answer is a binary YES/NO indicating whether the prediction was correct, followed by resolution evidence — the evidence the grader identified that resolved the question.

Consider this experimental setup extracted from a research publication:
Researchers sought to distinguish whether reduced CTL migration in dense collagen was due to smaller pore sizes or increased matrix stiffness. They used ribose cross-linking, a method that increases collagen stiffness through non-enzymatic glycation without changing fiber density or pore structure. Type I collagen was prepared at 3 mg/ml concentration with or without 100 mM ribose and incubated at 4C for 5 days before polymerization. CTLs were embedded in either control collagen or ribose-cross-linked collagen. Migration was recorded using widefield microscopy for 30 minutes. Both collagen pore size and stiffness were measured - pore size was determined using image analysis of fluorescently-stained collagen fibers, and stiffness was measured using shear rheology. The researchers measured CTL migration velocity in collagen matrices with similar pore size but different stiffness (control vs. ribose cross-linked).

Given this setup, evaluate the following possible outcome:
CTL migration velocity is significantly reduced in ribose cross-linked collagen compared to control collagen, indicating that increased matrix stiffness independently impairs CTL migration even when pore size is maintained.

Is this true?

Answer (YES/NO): NO